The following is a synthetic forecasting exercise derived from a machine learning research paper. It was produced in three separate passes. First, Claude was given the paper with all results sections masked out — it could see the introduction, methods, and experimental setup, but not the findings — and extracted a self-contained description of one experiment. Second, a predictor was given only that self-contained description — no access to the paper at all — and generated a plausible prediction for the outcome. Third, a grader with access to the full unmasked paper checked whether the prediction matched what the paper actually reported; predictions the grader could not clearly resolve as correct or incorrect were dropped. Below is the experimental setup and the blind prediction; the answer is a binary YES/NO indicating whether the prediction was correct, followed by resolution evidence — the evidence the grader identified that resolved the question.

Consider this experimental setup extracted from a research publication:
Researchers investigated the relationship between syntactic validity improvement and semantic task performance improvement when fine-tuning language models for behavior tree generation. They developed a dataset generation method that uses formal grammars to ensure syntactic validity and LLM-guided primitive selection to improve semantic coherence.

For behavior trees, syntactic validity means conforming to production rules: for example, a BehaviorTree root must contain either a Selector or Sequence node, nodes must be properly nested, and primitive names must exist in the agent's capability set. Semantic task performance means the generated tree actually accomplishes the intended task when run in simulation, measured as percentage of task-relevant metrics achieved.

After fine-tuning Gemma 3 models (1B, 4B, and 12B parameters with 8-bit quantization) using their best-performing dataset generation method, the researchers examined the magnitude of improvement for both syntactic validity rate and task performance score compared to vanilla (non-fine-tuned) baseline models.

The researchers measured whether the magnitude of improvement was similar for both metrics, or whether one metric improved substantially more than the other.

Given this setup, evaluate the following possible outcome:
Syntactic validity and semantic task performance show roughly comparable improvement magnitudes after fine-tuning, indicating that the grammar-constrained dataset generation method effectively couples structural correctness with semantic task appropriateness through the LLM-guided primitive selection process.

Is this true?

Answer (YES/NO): NO